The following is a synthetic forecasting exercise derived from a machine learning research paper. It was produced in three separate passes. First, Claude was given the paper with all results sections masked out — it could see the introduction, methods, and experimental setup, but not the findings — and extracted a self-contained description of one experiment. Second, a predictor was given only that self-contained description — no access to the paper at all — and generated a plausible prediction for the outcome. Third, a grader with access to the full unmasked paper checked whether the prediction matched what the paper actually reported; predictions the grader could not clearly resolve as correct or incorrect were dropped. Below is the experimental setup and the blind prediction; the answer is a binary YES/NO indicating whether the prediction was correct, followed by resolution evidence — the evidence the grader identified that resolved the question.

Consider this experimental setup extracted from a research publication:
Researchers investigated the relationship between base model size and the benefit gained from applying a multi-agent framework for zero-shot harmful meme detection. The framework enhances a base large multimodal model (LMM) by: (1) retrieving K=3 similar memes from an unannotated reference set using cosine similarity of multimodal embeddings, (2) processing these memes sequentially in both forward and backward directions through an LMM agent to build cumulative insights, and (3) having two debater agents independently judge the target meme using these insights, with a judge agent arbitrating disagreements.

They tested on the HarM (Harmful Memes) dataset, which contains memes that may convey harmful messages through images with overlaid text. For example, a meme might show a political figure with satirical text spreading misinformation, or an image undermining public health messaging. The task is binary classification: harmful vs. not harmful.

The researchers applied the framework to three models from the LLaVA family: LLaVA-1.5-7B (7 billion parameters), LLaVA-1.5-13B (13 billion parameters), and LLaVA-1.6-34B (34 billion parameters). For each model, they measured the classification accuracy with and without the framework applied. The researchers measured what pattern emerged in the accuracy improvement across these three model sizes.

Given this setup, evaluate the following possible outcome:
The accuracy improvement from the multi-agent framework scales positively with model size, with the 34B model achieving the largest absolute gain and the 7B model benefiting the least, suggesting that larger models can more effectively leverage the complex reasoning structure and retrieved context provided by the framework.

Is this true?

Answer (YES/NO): NO